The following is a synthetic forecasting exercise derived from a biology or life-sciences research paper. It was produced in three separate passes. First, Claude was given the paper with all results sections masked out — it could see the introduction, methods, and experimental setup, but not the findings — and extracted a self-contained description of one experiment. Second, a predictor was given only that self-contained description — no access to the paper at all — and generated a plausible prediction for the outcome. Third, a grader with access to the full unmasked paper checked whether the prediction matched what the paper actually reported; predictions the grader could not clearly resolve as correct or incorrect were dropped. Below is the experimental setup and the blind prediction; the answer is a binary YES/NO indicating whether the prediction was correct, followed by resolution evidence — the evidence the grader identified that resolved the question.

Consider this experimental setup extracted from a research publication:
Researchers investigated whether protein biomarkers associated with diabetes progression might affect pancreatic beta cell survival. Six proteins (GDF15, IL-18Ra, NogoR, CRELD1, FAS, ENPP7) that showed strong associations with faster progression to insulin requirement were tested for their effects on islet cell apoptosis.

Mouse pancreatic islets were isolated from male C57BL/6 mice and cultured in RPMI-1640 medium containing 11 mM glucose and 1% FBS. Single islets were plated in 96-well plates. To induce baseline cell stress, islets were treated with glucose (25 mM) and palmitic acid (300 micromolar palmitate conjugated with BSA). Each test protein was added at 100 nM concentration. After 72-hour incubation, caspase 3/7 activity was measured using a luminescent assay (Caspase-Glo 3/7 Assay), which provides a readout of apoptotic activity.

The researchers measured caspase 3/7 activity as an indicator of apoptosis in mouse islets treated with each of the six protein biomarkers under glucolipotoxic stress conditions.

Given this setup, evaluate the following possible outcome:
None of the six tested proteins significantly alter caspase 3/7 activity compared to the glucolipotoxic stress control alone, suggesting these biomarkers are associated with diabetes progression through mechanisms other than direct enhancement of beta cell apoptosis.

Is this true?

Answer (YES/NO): NO